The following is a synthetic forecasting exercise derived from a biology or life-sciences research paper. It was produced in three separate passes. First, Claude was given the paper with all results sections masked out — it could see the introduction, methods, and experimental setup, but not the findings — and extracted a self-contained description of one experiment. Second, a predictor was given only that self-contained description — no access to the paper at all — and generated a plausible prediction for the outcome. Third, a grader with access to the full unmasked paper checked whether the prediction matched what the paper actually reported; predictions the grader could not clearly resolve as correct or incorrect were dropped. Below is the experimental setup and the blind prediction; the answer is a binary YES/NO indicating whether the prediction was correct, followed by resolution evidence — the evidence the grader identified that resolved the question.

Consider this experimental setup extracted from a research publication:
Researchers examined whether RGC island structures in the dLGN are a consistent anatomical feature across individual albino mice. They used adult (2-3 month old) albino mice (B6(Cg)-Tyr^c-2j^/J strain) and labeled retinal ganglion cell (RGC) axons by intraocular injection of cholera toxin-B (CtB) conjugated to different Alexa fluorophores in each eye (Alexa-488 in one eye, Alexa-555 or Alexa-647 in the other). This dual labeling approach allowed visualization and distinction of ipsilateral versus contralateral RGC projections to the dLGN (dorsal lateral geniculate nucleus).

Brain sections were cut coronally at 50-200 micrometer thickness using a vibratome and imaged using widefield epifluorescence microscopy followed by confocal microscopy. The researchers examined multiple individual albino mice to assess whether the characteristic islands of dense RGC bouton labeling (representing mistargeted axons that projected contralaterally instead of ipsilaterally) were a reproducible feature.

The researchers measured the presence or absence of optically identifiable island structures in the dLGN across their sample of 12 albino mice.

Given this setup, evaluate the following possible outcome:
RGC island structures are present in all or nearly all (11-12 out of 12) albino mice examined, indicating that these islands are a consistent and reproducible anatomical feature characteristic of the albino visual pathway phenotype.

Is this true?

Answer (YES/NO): YES